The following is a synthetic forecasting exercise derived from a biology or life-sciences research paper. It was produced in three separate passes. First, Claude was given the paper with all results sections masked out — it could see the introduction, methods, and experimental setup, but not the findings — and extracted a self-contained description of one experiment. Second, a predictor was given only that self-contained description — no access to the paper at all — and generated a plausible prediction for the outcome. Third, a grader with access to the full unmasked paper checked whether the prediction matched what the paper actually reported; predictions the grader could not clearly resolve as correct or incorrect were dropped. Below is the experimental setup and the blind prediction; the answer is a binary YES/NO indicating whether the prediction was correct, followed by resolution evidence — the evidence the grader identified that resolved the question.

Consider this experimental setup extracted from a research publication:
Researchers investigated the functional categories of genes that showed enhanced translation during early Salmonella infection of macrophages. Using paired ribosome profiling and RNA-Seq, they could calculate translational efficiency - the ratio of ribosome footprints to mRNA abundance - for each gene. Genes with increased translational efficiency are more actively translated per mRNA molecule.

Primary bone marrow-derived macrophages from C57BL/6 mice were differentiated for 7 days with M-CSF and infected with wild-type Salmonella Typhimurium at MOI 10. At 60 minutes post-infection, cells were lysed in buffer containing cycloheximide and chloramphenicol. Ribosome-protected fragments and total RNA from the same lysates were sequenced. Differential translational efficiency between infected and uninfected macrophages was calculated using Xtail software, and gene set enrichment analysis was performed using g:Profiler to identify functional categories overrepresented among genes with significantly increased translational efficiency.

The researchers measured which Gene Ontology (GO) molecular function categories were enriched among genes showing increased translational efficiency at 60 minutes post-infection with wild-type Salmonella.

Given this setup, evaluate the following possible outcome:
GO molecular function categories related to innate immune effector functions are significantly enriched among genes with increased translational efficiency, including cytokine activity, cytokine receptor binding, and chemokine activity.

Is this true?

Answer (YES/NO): YES